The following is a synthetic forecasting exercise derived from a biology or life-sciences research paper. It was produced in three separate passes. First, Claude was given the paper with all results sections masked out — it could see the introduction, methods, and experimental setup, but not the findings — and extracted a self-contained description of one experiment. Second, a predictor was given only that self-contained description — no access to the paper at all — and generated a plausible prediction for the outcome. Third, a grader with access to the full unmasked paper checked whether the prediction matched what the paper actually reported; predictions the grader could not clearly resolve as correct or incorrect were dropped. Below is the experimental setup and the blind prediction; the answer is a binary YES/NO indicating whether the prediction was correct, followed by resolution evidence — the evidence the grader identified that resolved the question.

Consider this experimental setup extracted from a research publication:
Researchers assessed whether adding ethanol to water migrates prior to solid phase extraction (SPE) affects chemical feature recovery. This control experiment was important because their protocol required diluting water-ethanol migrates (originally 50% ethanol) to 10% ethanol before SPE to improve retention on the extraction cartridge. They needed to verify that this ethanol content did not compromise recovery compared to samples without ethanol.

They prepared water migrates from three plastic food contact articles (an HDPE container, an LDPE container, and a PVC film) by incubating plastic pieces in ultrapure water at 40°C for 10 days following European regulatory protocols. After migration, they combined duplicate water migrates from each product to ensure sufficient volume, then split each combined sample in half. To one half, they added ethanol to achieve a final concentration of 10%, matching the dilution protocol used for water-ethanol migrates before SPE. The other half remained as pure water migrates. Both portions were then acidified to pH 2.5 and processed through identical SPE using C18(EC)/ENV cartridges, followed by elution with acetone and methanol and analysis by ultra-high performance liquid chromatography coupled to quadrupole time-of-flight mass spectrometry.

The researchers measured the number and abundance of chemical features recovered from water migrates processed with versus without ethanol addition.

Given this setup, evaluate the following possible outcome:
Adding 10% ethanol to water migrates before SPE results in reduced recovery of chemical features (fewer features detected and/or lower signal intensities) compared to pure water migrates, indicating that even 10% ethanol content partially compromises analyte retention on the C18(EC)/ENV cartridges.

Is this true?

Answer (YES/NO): NO